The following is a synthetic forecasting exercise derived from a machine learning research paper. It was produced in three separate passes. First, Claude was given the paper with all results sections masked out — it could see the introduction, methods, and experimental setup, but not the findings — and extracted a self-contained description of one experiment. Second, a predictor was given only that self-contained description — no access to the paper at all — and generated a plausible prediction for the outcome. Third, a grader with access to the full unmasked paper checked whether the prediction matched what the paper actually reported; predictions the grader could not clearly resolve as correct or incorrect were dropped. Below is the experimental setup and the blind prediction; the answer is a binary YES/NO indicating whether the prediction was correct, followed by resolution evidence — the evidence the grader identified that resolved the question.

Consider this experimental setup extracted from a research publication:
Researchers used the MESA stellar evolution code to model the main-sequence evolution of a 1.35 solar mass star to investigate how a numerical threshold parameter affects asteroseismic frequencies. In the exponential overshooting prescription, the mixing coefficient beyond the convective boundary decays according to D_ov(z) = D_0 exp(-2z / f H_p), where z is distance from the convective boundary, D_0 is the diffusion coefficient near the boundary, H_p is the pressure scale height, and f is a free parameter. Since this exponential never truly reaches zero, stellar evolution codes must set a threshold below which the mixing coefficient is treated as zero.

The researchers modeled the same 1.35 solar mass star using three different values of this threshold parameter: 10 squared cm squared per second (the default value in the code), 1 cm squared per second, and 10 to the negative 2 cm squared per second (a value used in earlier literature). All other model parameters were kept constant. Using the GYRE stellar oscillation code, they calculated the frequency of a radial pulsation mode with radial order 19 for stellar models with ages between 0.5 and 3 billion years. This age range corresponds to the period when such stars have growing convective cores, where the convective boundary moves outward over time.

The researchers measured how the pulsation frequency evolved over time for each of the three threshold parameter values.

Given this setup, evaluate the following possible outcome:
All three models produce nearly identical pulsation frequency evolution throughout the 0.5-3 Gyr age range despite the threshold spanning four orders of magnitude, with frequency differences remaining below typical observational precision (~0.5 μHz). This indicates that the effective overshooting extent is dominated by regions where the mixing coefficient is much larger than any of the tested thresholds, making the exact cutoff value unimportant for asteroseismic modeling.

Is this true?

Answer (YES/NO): NO